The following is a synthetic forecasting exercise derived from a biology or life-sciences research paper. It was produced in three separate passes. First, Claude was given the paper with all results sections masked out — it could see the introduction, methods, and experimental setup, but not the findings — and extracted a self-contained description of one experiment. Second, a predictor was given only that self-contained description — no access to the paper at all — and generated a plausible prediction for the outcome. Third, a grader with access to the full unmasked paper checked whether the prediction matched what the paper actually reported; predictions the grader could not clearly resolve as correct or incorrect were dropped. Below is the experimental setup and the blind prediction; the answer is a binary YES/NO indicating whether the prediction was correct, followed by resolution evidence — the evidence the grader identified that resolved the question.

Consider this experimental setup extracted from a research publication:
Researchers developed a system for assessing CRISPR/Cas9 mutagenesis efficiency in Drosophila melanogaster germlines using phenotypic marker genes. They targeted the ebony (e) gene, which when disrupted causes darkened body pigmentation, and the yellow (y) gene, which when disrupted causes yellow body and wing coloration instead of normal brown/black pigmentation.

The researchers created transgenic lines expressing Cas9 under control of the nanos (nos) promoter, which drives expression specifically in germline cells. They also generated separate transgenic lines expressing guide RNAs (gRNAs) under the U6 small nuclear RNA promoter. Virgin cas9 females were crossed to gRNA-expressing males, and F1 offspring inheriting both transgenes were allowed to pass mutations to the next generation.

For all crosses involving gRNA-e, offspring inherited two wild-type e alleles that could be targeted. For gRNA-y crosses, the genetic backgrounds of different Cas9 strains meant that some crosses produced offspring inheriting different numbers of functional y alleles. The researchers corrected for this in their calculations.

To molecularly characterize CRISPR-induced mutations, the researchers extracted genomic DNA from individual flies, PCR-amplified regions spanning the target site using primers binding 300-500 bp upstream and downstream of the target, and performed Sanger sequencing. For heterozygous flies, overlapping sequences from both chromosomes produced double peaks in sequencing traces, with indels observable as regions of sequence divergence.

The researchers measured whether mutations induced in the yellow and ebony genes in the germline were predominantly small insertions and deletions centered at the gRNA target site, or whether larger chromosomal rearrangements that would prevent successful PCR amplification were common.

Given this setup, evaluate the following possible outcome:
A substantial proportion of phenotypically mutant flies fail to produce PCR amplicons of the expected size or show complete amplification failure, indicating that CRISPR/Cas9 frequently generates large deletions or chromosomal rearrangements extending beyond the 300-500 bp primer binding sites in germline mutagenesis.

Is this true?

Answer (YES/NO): NO